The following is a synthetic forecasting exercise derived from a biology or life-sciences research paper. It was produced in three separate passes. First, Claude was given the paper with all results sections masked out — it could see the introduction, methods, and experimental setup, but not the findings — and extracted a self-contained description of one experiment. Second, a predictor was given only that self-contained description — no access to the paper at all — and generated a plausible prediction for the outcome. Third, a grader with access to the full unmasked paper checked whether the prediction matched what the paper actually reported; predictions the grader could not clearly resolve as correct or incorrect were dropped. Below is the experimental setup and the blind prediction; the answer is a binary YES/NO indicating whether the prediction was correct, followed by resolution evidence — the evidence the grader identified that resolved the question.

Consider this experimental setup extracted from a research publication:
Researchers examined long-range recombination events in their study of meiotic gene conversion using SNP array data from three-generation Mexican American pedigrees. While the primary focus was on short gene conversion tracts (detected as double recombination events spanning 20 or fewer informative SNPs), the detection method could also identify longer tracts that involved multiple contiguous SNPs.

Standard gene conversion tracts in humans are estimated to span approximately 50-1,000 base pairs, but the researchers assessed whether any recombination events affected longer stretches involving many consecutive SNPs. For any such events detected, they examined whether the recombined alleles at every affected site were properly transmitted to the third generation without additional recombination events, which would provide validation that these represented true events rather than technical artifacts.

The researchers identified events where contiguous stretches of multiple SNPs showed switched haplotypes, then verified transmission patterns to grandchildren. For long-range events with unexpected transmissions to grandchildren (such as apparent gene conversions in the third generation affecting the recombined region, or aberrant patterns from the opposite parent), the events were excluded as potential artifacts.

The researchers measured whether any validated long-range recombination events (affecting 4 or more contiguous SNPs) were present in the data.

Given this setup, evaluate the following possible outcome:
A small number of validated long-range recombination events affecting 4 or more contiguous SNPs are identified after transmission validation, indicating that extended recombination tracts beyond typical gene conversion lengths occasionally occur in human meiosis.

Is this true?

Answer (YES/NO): YES